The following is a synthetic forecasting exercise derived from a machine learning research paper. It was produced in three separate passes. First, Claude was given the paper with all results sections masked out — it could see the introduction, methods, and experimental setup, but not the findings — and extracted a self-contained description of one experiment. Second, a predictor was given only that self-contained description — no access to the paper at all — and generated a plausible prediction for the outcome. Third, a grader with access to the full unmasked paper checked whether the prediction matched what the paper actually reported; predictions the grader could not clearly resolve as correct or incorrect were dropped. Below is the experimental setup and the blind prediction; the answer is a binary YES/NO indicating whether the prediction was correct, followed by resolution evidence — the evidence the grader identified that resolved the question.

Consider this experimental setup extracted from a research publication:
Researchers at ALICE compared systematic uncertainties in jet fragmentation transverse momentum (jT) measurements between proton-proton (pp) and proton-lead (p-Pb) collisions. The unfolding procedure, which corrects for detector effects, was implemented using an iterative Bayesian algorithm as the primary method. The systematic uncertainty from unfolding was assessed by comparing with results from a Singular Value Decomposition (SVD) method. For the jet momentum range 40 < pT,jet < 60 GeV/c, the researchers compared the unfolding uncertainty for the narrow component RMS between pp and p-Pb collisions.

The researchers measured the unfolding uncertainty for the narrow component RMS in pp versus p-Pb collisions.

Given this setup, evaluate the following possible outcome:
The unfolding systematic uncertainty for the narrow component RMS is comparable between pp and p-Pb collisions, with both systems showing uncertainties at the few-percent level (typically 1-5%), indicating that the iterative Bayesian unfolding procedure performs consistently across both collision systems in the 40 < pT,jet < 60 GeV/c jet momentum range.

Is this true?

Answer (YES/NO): NO